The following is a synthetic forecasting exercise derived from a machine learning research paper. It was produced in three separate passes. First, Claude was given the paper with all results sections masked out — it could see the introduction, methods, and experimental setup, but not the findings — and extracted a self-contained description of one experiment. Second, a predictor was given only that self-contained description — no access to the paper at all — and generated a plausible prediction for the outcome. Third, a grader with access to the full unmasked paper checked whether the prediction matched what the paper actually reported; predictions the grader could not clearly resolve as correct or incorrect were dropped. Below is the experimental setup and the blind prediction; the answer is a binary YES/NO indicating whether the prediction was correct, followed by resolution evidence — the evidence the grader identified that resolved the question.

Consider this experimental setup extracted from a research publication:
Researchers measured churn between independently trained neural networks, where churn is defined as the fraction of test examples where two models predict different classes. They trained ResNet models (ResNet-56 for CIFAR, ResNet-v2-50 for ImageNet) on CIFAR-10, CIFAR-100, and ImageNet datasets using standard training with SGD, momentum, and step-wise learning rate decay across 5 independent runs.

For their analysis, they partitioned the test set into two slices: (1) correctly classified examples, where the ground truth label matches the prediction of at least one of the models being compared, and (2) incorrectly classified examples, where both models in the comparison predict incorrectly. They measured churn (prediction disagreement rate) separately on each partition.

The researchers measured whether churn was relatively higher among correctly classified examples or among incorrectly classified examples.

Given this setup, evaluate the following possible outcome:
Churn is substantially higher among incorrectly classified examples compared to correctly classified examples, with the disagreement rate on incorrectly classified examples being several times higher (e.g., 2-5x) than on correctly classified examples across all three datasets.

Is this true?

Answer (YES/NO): NO